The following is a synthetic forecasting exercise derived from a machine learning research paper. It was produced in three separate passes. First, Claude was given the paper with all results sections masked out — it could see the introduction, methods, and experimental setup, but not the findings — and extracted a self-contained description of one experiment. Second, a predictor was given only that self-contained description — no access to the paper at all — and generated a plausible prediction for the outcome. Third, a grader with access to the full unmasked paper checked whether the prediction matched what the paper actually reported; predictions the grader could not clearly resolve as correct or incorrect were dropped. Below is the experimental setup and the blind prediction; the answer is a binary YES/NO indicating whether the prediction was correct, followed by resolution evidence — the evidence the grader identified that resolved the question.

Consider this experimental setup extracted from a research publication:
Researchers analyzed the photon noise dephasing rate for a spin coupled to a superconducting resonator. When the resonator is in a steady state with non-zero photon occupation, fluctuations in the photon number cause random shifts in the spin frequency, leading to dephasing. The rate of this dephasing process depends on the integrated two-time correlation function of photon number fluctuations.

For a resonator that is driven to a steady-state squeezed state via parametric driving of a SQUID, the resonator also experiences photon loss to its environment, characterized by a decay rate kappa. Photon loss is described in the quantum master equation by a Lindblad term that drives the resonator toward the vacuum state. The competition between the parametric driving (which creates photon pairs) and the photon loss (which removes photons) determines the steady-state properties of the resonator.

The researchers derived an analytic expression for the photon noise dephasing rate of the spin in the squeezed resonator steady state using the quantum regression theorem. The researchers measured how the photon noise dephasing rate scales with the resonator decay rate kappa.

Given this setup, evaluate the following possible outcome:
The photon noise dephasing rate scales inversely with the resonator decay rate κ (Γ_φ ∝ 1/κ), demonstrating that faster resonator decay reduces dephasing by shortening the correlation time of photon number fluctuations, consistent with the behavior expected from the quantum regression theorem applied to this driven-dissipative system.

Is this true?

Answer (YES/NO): YES